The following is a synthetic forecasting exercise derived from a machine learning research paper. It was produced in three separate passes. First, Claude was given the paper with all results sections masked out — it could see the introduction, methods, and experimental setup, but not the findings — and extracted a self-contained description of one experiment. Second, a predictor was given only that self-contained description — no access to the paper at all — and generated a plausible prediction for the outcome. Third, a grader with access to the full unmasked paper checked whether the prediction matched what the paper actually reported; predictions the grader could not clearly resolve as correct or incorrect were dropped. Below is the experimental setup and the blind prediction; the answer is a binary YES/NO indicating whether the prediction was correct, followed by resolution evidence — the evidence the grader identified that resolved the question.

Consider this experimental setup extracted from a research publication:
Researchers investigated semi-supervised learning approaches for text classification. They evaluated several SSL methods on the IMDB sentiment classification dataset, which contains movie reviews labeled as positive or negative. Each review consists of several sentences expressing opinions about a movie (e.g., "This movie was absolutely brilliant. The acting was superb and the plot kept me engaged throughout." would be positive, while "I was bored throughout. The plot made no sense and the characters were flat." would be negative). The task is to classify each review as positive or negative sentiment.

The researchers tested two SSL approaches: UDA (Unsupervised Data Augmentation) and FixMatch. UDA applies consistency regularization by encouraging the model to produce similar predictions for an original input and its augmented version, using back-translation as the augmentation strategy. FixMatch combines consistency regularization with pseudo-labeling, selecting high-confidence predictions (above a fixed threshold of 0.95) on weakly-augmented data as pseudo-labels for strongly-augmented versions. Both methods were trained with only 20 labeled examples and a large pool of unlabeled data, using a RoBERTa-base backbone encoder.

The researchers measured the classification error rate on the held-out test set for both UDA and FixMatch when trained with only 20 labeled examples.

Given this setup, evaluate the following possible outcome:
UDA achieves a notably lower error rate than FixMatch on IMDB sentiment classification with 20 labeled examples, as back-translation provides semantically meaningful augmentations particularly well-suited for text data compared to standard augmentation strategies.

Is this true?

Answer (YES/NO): NO